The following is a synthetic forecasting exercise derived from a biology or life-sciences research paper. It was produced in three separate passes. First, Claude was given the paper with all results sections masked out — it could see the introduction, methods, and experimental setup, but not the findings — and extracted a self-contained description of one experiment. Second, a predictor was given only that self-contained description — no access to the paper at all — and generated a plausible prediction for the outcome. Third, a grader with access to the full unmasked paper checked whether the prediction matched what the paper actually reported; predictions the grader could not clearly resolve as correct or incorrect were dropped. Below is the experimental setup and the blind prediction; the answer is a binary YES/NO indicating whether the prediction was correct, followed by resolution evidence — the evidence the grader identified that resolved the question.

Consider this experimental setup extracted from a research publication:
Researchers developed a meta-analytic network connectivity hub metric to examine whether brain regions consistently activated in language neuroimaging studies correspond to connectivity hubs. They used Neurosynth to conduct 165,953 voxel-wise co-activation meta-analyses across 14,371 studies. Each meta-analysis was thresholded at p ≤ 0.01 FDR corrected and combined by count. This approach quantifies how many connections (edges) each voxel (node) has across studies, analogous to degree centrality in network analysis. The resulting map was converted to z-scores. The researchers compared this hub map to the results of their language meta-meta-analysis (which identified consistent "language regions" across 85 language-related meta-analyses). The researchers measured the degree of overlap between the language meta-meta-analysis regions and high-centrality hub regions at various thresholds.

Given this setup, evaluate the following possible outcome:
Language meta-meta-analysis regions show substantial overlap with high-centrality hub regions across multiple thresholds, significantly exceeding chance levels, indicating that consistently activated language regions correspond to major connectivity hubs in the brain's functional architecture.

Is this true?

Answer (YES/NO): YES